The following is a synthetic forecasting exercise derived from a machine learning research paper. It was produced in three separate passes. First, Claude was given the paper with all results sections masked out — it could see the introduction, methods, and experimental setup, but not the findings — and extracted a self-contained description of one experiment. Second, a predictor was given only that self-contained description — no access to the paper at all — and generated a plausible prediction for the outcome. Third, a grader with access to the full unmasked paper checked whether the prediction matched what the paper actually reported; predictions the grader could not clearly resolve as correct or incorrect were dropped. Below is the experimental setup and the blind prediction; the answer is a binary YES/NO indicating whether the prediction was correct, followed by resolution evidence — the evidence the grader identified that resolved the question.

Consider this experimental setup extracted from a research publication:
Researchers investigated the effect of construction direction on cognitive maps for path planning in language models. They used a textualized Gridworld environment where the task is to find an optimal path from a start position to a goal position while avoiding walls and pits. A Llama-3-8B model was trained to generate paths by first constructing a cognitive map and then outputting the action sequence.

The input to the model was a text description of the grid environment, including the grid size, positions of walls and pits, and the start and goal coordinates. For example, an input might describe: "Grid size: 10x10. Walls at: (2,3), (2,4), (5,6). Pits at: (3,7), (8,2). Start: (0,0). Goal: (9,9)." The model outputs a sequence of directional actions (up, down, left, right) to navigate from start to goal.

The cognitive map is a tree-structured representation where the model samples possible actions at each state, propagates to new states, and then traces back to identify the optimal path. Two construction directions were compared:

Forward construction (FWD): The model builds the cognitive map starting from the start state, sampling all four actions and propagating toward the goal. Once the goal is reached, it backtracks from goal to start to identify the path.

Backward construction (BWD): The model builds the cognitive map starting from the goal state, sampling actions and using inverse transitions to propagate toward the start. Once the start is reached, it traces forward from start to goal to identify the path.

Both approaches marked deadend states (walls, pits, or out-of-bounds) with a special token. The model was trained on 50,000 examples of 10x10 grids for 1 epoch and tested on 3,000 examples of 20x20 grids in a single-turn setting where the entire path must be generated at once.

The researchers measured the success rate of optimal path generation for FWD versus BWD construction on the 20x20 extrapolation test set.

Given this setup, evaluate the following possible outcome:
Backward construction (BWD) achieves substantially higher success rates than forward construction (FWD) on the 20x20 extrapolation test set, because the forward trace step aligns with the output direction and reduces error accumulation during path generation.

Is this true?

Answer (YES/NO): NO